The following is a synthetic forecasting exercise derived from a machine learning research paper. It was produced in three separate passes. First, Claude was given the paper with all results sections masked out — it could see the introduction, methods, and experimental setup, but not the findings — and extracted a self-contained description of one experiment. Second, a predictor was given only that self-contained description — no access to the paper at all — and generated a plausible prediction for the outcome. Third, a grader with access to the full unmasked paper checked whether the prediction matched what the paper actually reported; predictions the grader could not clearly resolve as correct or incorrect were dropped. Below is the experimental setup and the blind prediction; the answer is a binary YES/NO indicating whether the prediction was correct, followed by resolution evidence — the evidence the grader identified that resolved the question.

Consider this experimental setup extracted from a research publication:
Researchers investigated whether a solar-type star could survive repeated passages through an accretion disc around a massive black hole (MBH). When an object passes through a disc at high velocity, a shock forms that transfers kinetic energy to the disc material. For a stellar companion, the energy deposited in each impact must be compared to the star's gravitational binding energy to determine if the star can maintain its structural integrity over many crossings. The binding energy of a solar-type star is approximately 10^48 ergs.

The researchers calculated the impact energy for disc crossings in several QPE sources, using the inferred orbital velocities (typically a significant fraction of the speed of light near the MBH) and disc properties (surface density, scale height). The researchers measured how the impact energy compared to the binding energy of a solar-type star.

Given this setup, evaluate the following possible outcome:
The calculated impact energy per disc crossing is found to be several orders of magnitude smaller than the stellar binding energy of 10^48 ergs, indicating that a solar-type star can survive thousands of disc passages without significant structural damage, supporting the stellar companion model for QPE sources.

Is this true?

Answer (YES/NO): NO